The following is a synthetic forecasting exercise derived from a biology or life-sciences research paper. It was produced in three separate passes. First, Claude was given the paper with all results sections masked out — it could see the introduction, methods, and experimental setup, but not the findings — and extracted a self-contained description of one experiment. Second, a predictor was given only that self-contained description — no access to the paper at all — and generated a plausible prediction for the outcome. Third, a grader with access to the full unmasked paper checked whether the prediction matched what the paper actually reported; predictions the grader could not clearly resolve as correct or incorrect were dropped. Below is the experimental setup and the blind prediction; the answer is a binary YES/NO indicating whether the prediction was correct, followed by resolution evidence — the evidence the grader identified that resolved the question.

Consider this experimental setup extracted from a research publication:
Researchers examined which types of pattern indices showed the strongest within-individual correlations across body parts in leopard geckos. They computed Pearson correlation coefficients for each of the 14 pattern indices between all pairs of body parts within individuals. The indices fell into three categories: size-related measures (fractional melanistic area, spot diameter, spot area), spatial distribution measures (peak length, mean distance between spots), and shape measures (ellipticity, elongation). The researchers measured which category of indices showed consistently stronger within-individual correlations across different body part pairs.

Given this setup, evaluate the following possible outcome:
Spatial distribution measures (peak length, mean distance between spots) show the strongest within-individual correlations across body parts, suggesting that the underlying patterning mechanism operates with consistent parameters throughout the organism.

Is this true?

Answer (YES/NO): NO